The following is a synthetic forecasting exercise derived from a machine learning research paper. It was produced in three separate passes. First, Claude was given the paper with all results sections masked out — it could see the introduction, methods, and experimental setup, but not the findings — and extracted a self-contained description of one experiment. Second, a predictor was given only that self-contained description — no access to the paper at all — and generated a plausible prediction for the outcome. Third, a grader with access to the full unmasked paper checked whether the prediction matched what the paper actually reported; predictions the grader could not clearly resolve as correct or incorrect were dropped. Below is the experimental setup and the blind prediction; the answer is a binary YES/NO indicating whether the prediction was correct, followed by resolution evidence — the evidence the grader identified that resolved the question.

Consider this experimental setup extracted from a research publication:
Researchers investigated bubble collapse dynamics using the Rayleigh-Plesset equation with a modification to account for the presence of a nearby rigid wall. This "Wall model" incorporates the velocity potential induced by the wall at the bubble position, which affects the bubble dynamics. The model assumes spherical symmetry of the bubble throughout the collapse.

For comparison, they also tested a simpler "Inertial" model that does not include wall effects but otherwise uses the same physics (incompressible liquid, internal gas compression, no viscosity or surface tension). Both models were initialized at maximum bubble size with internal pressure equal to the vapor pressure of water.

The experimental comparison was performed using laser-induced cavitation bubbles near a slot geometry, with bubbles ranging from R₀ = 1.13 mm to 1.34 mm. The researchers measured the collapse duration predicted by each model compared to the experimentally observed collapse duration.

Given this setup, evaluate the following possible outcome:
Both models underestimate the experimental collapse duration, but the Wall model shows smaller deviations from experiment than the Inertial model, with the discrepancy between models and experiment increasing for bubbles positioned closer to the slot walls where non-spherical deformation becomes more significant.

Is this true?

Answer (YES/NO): NO